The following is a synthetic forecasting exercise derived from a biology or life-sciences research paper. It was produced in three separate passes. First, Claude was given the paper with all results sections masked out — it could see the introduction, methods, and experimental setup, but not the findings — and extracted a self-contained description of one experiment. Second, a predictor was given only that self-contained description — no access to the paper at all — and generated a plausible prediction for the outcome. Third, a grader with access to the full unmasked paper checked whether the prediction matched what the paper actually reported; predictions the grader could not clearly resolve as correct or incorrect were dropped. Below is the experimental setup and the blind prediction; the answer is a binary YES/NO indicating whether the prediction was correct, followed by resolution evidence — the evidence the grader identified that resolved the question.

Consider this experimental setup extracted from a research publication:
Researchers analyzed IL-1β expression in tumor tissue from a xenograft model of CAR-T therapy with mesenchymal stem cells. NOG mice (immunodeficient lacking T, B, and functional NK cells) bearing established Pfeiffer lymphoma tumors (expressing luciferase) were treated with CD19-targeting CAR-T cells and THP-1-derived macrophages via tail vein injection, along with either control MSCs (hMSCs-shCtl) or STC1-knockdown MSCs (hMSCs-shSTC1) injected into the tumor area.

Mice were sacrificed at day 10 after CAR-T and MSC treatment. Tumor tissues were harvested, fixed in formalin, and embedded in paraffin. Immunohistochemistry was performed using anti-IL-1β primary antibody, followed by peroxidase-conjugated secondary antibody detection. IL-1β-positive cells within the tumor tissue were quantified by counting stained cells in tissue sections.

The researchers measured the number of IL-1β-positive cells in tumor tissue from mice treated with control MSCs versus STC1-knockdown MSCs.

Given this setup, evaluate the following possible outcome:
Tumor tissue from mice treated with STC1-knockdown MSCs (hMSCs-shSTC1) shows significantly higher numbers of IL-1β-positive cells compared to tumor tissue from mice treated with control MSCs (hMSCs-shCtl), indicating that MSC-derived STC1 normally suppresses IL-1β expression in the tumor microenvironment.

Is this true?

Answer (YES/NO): YES